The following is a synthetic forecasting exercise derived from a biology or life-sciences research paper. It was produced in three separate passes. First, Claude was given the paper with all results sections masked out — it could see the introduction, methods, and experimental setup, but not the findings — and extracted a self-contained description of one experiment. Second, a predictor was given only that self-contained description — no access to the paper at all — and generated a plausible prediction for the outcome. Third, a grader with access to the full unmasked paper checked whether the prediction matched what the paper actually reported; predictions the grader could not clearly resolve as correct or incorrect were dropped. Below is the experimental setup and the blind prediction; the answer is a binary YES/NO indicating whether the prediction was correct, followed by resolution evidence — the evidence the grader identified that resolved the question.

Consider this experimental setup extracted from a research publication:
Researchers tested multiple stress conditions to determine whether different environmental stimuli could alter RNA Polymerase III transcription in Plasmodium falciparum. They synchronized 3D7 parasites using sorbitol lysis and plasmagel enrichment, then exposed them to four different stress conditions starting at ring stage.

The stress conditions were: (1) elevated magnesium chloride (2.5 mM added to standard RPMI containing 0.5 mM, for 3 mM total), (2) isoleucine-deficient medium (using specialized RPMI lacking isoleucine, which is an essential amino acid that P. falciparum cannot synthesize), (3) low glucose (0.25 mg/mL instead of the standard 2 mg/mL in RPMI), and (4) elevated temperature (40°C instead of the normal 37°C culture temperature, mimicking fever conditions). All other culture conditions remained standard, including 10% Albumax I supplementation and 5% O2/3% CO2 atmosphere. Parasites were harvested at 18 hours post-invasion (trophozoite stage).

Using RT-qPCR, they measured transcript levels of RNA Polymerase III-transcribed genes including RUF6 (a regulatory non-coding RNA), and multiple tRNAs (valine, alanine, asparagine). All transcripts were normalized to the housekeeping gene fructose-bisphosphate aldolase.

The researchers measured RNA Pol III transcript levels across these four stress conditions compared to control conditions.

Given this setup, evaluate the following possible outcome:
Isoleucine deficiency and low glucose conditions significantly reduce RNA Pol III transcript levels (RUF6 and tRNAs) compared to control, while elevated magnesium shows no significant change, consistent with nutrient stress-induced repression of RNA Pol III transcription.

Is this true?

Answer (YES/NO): NO